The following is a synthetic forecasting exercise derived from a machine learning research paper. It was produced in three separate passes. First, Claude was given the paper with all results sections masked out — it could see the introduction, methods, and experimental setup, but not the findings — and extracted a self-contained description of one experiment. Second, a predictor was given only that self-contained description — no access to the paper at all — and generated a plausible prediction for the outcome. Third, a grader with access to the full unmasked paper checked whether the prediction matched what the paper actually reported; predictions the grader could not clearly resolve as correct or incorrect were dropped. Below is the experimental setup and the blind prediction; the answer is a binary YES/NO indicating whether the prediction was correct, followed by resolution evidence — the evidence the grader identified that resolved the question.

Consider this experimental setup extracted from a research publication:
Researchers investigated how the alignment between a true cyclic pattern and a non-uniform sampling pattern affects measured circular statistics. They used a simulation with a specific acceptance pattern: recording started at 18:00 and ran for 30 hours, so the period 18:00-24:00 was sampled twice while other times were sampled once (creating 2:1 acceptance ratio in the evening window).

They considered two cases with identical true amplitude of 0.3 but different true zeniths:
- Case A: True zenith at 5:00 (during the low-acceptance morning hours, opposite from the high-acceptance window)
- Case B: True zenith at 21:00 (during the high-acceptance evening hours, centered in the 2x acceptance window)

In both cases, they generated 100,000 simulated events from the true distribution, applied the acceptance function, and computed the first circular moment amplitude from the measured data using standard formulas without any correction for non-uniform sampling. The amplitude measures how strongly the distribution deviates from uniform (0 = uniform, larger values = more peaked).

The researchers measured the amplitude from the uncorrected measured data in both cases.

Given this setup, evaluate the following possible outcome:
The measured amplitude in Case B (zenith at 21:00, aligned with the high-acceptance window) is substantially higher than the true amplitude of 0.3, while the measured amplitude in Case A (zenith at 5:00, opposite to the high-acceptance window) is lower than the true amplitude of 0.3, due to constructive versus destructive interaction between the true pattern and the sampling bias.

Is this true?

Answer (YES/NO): NO